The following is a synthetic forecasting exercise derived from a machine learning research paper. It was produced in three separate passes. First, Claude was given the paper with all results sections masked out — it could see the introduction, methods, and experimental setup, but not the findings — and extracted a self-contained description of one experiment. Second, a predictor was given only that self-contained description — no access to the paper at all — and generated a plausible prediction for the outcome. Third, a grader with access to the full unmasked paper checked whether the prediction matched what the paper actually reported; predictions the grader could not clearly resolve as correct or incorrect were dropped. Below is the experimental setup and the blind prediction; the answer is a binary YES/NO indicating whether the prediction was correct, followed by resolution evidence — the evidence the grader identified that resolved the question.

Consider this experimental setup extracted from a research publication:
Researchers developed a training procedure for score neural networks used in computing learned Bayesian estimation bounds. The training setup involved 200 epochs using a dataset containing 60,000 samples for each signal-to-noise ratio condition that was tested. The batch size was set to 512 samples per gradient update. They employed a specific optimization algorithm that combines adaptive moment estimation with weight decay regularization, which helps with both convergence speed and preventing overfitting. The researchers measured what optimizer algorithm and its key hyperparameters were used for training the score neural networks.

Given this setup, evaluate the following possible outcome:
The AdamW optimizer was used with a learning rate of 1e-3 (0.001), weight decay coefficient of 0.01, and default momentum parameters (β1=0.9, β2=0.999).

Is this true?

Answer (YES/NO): NO